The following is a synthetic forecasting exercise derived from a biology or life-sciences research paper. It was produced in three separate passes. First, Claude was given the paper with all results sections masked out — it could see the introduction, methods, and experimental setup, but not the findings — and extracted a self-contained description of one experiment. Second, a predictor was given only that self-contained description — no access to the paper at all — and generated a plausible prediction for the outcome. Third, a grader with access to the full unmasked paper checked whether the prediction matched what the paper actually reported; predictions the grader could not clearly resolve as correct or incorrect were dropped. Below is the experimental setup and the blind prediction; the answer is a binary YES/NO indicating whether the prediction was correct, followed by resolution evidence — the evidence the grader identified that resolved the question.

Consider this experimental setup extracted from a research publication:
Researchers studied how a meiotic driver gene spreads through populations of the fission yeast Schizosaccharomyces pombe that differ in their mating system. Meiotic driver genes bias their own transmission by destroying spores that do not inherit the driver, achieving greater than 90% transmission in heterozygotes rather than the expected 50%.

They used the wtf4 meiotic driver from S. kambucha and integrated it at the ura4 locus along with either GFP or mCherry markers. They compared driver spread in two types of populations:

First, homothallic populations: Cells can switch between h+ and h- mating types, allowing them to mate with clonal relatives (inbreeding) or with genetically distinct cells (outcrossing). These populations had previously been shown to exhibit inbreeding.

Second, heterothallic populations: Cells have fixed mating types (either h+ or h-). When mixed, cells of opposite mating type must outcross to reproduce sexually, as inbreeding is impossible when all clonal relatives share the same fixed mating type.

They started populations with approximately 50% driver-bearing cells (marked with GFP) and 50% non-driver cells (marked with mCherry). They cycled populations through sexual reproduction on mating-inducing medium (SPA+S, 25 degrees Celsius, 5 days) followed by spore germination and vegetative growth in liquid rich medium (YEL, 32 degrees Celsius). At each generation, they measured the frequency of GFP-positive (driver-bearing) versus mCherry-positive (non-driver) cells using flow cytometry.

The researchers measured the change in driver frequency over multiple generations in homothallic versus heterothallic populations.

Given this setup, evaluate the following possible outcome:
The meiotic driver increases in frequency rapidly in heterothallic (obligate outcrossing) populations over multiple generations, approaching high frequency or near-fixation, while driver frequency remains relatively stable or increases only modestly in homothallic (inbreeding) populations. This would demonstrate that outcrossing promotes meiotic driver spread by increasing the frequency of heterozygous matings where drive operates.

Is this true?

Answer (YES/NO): YES